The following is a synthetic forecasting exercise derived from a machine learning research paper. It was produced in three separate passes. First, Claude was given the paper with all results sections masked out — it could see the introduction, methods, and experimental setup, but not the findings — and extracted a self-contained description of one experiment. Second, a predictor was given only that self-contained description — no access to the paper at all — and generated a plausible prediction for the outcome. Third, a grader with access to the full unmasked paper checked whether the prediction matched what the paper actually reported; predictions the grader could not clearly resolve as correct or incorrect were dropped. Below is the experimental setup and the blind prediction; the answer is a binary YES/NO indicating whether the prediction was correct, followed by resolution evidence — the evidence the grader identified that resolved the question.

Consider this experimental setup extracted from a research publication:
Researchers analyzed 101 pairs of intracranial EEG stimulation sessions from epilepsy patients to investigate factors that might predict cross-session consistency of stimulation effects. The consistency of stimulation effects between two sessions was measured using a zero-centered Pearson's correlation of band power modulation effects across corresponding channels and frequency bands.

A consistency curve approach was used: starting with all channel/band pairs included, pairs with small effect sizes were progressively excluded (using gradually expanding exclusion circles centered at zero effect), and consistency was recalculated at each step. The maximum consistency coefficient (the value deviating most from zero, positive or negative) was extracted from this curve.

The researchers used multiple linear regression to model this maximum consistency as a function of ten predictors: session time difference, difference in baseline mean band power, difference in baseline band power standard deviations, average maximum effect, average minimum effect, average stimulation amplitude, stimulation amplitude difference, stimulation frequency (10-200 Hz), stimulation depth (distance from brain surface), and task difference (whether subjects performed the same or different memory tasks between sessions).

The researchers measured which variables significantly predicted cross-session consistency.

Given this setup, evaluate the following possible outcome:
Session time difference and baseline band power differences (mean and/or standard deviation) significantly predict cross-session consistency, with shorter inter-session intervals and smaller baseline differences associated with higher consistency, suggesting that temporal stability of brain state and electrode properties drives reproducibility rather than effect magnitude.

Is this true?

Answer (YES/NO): NO